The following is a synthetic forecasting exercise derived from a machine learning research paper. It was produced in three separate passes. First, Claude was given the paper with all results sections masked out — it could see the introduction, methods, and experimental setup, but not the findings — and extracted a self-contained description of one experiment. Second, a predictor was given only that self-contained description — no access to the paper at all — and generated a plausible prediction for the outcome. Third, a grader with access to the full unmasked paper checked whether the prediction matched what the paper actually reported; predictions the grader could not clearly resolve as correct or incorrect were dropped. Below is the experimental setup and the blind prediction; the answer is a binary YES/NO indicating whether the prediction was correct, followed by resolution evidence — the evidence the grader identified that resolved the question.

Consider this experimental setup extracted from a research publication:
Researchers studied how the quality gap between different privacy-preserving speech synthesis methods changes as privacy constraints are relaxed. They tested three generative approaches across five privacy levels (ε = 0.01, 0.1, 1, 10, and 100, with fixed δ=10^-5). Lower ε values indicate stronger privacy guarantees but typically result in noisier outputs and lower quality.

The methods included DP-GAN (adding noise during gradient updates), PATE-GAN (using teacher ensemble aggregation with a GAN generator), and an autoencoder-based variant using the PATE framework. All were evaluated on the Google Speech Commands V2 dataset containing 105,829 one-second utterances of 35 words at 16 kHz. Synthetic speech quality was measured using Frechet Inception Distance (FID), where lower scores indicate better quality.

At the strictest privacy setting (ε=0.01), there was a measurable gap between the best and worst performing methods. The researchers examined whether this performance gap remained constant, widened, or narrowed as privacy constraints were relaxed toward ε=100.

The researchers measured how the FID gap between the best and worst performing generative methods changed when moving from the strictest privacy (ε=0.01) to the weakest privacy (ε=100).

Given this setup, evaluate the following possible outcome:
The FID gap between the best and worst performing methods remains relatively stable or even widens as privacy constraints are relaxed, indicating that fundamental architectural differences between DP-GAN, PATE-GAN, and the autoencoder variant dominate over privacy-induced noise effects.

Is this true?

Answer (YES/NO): NO